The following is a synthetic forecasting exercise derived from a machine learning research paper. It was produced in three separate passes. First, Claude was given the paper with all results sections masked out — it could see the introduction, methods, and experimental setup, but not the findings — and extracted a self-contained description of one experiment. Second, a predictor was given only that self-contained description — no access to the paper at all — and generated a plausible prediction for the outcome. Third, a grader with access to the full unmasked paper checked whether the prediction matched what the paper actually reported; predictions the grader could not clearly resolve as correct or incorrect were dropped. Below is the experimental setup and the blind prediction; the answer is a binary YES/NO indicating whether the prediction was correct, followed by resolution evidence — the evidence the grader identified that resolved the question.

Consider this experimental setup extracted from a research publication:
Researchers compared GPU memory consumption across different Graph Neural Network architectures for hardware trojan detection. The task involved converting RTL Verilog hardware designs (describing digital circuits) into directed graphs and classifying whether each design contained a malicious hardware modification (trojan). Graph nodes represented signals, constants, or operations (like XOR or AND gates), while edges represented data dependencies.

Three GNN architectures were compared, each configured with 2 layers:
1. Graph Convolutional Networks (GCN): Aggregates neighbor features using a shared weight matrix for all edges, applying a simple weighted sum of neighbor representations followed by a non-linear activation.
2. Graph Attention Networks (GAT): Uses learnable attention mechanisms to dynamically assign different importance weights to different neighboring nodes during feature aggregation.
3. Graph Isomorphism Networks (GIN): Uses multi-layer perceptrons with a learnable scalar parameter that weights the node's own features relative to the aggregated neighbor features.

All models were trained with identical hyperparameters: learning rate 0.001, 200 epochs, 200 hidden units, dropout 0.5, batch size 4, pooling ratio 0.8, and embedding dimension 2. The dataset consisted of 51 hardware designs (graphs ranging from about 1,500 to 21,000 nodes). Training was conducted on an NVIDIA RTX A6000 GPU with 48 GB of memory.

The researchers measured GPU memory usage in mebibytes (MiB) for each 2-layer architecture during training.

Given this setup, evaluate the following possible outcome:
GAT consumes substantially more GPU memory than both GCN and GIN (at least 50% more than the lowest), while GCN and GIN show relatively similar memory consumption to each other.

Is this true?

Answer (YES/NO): NO